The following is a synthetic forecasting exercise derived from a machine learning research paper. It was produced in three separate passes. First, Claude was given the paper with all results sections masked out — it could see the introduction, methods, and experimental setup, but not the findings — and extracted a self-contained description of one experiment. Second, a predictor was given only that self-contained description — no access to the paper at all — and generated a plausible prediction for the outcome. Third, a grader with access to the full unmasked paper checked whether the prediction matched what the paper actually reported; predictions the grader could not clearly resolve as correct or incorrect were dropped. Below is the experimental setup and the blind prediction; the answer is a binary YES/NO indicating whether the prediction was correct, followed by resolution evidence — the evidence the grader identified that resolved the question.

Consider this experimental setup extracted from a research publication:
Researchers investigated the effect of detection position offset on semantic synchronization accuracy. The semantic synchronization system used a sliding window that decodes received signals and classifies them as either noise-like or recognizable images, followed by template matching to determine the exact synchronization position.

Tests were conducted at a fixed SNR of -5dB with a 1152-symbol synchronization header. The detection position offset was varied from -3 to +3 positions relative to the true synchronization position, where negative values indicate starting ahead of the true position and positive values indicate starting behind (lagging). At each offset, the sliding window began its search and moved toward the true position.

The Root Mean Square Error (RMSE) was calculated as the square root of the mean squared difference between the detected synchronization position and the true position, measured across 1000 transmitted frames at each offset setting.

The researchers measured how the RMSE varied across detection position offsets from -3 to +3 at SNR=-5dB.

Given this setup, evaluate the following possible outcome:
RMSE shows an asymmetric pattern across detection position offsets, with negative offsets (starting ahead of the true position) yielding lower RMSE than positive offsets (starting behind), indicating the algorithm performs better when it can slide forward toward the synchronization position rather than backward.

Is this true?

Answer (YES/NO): NO